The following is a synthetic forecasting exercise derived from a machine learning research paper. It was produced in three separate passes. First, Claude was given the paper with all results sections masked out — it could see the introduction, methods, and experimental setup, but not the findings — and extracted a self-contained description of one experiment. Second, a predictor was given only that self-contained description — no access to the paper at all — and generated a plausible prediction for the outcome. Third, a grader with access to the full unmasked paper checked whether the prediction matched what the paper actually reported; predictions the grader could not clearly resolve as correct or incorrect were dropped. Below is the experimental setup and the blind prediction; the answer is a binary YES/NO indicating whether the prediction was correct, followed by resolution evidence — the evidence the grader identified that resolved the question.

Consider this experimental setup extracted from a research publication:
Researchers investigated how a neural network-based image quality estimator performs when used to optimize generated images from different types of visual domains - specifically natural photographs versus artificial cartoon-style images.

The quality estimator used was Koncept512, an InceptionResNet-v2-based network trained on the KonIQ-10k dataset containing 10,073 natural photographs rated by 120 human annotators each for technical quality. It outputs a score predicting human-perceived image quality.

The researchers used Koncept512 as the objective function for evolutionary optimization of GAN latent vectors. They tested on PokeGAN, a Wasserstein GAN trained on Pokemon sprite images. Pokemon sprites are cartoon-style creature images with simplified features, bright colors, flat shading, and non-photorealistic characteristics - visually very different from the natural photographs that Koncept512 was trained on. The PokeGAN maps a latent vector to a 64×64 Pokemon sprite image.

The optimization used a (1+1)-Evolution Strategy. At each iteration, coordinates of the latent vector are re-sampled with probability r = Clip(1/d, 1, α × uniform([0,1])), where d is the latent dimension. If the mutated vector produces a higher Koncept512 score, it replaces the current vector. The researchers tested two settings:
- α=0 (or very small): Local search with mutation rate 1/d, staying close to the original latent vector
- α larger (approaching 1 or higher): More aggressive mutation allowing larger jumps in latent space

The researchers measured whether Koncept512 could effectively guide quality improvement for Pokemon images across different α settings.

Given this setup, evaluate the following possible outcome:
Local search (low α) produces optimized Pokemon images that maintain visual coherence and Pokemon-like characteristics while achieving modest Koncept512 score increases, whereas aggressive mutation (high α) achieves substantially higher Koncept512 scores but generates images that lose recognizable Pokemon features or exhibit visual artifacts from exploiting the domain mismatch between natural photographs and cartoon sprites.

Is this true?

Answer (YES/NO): NO